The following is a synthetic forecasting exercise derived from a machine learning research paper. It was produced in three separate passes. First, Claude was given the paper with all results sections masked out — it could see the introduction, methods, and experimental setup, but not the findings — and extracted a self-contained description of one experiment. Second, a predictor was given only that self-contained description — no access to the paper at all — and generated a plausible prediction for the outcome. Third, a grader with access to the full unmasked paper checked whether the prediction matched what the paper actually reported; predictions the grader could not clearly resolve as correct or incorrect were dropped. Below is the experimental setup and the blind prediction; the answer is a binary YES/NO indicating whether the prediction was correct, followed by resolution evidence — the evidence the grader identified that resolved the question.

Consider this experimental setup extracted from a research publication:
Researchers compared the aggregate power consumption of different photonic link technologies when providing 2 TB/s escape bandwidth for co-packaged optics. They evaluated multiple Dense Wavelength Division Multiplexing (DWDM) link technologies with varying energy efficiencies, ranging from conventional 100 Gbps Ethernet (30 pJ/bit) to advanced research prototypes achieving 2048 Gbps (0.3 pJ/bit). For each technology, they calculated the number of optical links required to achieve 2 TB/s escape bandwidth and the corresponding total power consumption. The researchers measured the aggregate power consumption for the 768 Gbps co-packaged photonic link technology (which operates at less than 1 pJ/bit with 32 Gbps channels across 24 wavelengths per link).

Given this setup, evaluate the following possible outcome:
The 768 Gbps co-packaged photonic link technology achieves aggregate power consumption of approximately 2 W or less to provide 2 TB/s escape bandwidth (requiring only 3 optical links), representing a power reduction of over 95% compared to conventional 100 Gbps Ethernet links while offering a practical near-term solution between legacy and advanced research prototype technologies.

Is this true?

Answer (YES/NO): NO